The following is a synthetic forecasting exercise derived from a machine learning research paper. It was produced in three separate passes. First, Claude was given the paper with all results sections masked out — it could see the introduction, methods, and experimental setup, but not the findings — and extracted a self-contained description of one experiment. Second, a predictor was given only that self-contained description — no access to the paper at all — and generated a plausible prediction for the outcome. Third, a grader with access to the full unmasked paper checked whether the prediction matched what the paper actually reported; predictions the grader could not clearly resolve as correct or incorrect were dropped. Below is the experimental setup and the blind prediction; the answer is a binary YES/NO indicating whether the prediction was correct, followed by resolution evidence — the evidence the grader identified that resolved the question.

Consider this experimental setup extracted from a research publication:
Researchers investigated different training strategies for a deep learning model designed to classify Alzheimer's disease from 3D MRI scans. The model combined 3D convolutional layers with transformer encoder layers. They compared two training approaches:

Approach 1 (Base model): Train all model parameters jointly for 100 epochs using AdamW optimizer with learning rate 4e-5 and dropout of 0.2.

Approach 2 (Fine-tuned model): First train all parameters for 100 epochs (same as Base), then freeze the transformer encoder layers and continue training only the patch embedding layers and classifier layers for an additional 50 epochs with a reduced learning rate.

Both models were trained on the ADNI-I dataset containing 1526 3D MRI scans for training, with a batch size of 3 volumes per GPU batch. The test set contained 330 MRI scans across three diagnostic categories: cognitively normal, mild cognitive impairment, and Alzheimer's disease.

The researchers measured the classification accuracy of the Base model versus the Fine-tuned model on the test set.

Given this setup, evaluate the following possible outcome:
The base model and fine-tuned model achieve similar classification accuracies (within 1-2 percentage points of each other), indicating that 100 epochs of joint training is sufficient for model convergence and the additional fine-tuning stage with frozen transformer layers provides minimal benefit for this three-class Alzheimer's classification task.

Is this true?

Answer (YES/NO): YES